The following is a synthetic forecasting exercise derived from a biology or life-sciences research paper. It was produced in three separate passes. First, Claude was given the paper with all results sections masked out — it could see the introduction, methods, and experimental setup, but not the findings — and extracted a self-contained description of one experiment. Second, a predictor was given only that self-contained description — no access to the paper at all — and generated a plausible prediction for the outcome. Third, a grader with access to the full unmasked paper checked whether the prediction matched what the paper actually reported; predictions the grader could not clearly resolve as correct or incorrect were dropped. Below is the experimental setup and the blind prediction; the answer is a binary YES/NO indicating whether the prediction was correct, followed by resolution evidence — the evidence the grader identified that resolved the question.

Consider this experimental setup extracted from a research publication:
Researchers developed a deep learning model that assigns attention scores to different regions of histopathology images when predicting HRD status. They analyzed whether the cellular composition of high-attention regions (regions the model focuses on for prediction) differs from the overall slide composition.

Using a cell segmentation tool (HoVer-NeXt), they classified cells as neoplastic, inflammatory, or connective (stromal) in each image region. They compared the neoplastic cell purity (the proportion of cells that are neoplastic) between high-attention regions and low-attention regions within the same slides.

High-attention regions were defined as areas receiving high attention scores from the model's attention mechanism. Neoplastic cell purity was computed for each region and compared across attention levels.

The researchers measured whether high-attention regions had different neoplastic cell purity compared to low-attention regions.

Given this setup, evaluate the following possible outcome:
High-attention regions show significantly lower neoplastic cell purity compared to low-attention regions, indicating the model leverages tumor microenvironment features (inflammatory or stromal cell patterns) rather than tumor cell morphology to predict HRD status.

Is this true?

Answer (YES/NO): NO